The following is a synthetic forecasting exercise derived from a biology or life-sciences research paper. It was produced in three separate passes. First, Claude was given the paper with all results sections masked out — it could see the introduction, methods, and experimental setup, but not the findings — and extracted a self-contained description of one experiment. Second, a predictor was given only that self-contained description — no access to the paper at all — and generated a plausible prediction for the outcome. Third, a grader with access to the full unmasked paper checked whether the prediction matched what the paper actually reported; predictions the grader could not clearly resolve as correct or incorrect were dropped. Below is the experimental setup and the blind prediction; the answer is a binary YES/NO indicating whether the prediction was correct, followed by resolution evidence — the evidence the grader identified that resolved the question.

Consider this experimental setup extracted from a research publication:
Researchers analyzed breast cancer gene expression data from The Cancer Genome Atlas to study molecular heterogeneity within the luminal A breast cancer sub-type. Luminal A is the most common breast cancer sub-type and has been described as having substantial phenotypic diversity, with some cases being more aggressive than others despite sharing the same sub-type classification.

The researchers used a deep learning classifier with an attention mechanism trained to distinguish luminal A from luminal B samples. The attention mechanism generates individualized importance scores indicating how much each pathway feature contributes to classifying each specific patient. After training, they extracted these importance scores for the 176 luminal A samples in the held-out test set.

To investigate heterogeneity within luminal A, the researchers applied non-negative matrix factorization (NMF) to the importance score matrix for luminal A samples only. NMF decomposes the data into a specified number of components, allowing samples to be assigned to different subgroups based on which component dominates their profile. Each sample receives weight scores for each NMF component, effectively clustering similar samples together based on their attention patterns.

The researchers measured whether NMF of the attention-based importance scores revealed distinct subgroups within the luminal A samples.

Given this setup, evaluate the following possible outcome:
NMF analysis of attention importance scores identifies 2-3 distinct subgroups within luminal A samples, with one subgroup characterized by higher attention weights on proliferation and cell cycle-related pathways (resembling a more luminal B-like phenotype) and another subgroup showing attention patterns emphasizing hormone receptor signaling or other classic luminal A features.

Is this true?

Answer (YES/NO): NO